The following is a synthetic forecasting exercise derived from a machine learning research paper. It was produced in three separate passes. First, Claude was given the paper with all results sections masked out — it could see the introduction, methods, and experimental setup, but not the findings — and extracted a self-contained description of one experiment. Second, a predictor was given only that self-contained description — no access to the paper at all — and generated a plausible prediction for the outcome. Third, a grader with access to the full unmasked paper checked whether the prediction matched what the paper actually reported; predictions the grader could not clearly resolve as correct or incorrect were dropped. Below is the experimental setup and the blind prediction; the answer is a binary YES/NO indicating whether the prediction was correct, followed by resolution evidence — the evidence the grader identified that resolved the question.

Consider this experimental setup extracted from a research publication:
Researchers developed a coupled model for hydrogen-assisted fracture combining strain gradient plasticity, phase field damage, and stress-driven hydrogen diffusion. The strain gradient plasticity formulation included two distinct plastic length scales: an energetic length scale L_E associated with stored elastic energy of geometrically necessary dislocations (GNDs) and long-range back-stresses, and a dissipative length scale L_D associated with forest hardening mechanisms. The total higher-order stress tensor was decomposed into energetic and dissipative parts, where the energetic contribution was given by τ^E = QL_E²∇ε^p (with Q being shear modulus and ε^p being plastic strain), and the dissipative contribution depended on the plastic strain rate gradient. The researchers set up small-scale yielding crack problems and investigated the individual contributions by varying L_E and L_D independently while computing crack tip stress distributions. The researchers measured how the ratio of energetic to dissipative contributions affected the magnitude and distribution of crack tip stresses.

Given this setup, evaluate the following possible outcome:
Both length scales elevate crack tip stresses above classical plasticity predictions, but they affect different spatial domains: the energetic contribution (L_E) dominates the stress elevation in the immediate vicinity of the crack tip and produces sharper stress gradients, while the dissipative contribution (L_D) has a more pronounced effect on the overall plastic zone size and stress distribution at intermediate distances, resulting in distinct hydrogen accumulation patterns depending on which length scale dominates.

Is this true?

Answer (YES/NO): NO